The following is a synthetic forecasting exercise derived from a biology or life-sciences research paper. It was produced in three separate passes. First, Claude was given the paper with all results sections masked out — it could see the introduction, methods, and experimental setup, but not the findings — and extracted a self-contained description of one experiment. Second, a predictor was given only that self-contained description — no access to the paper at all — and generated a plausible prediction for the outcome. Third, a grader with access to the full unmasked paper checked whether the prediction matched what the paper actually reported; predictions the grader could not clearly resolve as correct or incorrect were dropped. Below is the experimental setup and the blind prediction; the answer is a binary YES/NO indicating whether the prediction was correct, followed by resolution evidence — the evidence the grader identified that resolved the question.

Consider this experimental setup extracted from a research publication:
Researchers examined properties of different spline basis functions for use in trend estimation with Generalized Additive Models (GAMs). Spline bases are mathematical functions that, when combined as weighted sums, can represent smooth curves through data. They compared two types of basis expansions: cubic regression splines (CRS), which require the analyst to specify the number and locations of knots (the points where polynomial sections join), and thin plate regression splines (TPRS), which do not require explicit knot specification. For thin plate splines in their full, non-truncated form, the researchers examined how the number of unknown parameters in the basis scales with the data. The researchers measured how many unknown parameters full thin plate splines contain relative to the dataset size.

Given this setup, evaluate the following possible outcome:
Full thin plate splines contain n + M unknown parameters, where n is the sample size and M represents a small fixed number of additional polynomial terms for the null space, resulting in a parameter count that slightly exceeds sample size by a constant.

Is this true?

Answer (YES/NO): NO